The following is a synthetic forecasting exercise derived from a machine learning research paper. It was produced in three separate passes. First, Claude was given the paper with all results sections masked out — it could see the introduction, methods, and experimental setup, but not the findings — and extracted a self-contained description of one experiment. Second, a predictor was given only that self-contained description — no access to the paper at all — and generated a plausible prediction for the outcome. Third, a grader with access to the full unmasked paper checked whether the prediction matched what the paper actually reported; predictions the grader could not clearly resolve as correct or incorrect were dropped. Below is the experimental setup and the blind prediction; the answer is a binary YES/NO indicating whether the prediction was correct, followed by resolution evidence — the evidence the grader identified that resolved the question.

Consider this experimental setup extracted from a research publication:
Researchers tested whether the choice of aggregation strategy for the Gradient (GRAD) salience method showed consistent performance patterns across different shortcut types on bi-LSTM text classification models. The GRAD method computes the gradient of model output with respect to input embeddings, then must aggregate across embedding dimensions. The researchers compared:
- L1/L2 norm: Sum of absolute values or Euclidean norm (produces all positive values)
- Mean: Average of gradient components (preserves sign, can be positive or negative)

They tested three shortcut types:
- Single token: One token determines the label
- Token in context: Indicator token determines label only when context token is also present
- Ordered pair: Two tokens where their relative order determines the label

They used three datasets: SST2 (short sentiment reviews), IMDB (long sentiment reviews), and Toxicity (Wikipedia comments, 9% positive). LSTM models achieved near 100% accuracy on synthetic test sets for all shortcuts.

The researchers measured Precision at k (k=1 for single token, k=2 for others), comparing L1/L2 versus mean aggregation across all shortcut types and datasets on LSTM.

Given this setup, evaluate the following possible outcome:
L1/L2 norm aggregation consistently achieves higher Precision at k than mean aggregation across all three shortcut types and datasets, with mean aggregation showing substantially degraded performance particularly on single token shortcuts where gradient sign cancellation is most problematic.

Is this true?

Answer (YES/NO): NO